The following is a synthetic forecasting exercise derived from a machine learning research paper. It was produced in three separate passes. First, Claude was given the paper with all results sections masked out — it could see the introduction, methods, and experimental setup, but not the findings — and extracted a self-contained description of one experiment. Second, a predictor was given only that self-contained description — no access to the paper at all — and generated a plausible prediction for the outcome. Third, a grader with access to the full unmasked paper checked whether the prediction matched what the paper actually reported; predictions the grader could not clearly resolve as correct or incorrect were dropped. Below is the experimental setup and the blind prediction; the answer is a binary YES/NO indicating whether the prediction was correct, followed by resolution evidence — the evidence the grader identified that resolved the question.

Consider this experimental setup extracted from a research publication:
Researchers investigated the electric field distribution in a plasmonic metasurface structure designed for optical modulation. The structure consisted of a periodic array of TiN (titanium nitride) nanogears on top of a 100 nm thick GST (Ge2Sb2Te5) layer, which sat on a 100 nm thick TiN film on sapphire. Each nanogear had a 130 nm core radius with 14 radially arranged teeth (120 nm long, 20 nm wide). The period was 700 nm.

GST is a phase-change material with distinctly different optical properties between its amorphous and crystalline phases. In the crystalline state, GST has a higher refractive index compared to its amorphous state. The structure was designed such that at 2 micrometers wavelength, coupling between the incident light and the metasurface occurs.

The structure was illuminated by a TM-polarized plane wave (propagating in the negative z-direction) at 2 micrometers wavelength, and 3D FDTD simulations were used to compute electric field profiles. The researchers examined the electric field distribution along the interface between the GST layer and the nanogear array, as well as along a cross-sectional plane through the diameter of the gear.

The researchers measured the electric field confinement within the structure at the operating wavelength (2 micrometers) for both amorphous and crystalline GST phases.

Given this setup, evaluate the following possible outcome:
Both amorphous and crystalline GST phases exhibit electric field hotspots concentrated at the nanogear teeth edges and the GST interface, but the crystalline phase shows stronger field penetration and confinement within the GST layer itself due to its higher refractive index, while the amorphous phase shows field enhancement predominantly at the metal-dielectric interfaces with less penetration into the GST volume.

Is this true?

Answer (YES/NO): NO